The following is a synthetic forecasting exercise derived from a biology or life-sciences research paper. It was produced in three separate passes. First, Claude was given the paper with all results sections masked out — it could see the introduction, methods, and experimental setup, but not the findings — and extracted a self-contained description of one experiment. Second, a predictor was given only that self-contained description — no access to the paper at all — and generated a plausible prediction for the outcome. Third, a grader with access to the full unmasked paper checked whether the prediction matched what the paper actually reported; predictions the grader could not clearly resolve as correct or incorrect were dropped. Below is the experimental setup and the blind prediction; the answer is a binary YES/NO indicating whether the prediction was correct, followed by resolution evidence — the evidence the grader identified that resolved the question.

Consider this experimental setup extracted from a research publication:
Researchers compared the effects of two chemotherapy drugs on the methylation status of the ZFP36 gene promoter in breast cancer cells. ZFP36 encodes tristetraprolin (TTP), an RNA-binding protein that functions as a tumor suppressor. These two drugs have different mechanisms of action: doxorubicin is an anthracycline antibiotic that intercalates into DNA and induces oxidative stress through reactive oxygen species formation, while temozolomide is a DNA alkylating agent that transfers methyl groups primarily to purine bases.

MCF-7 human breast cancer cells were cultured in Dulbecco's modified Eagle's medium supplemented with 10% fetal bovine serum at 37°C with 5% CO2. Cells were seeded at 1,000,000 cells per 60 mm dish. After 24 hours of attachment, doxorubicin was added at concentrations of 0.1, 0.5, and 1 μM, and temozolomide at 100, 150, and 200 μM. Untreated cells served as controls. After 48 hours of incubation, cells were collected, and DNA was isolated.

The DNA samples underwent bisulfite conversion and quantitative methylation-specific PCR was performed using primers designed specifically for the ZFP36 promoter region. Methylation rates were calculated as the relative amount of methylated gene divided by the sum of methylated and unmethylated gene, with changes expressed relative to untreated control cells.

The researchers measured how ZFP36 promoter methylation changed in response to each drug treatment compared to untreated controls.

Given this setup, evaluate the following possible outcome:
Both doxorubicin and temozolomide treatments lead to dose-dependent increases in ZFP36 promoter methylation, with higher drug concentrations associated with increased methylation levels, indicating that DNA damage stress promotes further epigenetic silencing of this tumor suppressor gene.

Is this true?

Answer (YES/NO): NO